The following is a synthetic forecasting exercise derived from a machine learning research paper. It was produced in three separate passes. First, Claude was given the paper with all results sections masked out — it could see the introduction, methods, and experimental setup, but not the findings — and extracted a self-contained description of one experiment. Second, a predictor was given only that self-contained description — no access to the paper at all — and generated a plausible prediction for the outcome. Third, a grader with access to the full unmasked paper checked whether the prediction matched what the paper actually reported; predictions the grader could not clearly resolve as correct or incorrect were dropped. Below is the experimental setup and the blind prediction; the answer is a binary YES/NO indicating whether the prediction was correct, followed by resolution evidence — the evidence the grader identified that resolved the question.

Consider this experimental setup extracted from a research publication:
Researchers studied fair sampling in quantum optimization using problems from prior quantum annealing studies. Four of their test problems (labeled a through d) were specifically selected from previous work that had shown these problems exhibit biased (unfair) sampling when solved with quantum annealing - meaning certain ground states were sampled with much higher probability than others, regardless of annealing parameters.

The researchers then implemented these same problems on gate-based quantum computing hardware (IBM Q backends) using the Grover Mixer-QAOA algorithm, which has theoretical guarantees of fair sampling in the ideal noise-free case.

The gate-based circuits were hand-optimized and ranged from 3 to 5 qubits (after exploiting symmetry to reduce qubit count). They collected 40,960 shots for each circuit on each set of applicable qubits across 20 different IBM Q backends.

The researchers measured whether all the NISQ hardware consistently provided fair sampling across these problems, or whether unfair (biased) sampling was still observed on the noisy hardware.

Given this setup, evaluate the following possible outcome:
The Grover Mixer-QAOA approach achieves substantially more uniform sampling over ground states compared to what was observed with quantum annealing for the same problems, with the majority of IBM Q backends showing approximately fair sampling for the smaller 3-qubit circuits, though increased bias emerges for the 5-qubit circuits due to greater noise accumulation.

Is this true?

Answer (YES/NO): NO